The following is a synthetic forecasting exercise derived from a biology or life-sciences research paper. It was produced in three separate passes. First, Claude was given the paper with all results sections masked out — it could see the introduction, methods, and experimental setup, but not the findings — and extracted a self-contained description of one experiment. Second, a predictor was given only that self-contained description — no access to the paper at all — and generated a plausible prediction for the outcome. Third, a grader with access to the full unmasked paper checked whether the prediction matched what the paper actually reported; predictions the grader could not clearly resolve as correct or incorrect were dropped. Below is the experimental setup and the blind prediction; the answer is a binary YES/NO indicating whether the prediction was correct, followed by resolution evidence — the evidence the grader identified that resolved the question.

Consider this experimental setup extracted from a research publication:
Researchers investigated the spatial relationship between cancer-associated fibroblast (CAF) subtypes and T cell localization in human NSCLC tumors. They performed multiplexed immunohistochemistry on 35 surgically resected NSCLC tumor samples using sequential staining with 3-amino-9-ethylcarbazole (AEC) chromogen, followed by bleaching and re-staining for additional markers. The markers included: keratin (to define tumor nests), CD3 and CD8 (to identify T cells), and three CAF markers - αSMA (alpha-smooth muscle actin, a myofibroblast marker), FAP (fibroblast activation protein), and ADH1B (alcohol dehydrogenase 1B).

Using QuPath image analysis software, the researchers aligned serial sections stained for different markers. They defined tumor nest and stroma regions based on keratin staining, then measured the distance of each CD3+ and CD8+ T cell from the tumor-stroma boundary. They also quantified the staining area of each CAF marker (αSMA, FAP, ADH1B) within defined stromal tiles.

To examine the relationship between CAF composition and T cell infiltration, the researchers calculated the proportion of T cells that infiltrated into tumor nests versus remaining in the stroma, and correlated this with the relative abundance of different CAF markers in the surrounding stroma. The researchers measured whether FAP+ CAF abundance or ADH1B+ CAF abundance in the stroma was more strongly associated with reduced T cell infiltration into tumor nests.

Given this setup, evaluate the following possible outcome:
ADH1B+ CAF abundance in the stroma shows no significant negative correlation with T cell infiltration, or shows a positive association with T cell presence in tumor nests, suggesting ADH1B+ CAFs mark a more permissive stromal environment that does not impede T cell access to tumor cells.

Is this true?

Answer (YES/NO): YES